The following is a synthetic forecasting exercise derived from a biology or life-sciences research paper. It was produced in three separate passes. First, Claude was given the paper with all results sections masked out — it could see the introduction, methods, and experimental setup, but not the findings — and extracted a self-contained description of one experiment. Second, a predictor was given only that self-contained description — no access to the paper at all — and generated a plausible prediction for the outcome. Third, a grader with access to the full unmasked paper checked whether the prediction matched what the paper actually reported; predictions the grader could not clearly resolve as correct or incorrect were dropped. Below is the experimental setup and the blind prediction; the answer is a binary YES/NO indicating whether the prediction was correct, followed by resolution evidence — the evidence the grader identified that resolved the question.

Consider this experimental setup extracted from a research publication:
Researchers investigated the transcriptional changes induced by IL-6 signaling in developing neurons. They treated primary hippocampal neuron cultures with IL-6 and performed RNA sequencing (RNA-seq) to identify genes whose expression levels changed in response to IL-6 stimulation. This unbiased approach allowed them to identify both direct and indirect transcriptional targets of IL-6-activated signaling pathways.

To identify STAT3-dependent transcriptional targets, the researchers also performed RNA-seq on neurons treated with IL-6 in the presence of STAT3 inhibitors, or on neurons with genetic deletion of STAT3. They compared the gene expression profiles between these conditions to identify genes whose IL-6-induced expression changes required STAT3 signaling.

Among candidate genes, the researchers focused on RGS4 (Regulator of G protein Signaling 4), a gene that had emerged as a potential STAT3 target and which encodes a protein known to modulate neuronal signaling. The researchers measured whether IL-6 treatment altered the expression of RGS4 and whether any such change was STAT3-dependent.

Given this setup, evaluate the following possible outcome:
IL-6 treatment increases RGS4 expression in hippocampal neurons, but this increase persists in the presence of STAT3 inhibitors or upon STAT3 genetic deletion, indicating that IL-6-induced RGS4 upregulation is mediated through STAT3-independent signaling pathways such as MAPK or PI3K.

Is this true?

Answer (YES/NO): NO